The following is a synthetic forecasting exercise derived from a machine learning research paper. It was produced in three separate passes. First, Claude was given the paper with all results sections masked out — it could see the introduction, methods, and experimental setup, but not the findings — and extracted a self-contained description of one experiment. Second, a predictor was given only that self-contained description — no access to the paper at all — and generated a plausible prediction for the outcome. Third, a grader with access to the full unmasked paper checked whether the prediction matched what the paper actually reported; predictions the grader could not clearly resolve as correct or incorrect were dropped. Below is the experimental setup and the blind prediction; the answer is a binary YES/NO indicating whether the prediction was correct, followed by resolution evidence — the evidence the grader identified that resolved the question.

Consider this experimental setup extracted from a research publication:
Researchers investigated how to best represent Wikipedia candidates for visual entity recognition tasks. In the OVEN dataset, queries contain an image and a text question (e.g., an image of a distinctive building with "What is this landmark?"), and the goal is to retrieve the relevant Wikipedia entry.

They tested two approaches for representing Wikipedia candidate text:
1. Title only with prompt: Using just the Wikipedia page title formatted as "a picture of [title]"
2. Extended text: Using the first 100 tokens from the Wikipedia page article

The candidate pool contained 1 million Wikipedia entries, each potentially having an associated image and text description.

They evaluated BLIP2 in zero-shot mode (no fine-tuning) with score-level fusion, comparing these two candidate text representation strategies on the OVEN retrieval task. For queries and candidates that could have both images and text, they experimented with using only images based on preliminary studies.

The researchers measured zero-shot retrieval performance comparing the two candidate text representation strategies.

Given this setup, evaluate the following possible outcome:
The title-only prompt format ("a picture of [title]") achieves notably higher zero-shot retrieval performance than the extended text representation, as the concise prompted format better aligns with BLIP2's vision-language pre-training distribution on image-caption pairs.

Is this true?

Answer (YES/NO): NO